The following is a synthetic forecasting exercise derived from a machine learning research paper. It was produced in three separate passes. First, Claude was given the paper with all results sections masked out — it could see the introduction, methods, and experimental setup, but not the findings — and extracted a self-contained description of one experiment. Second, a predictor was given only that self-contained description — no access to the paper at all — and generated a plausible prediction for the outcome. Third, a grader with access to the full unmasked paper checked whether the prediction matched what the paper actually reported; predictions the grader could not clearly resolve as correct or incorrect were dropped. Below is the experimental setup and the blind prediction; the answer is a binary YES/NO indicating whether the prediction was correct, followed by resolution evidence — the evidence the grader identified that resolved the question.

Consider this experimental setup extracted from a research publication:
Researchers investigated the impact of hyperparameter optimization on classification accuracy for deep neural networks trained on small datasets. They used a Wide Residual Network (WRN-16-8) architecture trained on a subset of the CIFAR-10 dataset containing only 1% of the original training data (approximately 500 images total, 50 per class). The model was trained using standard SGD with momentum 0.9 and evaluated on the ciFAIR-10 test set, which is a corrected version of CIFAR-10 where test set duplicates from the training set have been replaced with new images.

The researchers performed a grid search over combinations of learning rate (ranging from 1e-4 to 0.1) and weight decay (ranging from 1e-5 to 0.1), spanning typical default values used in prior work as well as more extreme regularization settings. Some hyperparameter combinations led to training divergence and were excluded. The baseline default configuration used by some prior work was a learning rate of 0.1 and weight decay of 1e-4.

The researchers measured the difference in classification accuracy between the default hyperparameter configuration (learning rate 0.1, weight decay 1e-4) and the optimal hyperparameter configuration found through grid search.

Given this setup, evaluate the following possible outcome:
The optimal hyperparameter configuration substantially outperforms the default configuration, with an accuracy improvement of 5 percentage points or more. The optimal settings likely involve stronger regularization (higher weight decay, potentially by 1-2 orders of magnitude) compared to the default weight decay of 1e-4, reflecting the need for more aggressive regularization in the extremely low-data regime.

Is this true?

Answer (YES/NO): YES